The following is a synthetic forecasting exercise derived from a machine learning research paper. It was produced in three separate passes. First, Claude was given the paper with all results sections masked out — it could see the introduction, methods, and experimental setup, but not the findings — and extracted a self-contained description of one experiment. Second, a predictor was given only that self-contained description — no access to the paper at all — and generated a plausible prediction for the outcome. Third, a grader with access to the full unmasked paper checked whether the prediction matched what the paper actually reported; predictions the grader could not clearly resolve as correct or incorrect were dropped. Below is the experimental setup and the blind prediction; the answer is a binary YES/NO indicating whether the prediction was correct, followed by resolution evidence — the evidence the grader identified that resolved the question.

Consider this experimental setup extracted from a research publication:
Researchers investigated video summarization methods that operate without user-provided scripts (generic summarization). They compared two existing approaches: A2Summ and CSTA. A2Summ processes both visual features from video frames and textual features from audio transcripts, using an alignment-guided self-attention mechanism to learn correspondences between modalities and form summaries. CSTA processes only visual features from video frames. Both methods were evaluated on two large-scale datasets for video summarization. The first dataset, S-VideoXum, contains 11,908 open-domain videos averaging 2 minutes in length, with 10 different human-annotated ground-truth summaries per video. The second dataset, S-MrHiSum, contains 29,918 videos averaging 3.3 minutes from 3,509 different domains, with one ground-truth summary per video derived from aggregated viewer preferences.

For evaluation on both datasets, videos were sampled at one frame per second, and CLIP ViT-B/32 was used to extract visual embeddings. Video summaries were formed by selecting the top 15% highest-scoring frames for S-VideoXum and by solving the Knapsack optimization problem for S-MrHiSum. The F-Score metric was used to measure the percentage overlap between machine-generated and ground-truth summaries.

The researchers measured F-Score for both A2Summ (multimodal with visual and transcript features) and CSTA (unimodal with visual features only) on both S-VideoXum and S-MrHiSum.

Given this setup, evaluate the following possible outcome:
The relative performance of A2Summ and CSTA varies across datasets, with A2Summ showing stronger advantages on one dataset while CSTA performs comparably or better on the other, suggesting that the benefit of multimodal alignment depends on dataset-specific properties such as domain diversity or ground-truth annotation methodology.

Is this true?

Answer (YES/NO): YES